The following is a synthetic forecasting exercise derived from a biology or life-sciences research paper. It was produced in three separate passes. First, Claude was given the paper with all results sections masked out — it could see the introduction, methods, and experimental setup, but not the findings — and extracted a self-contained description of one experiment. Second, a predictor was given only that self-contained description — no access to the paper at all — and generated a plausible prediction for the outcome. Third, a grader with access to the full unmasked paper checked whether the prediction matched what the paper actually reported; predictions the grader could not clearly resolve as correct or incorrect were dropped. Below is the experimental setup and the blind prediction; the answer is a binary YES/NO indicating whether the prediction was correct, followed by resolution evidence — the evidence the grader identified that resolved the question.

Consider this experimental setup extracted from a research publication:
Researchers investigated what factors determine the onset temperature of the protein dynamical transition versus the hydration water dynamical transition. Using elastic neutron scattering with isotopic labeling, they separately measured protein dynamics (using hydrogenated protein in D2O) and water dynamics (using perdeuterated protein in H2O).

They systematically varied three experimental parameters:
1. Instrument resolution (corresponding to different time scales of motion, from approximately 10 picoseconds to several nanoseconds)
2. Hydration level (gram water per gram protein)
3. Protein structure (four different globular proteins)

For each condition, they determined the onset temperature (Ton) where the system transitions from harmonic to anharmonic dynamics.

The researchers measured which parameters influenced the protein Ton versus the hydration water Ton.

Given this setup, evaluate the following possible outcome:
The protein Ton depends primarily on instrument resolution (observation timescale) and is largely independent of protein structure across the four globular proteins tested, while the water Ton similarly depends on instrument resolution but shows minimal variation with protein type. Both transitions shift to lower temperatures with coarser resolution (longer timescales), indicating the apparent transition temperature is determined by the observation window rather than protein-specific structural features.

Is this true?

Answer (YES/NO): NO